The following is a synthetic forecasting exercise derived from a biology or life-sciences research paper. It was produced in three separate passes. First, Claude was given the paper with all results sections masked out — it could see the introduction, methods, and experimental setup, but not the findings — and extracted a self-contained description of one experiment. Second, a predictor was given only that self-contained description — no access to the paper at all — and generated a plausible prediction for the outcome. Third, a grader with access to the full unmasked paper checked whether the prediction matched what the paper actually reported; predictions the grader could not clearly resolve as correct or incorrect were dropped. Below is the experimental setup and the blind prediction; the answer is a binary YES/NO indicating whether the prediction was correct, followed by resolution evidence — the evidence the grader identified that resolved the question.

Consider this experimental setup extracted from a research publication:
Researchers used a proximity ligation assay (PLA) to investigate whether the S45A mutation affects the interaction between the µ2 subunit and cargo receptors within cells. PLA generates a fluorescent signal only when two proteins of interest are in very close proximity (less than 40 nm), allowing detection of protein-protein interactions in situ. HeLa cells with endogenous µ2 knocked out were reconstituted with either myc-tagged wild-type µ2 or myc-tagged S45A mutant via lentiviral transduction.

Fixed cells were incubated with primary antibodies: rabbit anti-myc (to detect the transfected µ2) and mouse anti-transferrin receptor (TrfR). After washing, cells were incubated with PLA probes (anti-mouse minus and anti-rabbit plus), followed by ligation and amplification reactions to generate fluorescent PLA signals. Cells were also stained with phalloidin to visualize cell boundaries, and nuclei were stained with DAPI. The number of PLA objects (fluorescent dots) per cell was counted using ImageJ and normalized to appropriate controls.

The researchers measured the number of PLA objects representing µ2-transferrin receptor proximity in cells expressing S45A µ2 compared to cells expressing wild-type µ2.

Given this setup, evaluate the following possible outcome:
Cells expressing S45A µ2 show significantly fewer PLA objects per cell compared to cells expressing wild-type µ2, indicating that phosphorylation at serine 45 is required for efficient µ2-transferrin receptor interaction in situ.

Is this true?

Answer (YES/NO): NO